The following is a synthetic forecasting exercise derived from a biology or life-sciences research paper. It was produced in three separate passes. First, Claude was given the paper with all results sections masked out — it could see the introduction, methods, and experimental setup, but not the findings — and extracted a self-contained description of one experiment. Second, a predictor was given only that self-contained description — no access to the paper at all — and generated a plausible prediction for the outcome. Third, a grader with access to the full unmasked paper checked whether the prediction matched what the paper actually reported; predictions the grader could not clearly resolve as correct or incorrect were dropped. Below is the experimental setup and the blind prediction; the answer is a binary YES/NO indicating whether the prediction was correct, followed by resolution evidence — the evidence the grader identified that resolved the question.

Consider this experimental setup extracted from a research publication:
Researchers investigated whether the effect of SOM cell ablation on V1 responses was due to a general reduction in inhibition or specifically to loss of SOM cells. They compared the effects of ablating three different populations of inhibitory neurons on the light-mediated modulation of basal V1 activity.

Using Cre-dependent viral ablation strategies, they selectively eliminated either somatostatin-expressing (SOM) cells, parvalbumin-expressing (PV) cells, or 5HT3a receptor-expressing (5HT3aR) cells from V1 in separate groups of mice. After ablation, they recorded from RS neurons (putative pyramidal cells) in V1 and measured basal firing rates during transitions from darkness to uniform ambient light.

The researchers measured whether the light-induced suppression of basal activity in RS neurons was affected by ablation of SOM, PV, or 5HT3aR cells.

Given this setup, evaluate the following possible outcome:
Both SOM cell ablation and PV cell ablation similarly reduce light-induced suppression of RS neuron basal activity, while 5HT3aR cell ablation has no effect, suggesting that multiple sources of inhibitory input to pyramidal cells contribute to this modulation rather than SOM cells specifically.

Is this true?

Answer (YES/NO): NO